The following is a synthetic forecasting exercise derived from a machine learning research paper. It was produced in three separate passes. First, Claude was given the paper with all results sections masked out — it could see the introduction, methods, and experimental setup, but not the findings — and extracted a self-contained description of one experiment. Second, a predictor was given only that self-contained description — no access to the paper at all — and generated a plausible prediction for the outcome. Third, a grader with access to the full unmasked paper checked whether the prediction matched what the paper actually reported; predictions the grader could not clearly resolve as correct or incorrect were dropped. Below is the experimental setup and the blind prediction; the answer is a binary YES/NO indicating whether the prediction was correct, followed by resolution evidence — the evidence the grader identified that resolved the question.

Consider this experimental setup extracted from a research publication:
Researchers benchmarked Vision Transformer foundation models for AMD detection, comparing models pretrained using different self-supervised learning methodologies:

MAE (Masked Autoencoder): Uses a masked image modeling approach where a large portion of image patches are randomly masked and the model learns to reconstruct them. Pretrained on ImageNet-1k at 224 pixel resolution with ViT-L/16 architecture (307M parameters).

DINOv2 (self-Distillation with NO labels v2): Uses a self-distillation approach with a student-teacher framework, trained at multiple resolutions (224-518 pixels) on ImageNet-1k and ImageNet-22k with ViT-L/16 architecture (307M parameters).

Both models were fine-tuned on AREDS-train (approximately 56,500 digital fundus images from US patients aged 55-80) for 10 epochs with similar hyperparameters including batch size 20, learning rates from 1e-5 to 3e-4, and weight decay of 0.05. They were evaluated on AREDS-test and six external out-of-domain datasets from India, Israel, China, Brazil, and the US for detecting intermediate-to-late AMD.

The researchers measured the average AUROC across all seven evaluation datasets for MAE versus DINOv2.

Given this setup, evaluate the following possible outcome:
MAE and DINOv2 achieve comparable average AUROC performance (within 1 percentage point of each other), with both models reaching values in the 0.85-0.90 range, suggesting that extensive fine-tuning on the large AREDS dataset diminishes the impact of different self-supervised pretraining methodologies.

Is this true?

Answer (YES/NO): NO